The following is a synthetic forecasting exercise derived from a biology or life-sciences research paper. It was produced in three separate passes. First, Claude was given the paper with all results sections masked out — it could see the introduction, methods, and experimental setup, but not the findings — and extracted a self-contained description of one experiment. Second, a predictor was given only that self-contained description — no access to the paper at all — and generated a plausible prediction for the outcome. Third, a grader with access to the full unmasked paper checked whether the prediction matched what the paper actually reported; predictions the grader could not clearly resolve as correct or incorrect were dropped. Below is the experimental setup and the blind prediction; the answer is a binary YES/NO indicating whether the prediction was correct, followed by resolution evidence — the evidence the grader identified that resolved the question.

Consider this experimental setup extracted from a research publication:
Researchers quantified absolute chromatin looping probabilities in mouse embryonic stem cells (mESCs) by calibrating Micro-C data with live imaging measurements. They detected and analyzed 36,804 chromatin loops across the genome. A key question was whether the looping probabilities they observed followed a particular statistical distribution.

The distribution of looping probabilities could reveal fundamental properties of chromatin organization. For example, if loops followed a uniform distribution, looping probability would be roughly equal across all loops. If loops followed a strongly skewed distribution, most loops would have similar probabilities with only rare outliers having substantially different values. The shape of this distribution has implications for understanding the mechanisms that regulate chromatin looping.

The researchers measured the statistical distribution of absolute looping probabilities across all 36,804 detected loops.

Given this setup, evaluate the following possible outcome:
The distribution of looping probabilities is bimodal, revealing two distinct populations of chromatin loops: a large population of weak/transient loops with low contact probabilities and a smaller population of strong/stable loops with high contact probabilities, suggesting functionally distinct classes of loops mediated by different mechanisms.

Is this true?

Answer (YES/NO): NO